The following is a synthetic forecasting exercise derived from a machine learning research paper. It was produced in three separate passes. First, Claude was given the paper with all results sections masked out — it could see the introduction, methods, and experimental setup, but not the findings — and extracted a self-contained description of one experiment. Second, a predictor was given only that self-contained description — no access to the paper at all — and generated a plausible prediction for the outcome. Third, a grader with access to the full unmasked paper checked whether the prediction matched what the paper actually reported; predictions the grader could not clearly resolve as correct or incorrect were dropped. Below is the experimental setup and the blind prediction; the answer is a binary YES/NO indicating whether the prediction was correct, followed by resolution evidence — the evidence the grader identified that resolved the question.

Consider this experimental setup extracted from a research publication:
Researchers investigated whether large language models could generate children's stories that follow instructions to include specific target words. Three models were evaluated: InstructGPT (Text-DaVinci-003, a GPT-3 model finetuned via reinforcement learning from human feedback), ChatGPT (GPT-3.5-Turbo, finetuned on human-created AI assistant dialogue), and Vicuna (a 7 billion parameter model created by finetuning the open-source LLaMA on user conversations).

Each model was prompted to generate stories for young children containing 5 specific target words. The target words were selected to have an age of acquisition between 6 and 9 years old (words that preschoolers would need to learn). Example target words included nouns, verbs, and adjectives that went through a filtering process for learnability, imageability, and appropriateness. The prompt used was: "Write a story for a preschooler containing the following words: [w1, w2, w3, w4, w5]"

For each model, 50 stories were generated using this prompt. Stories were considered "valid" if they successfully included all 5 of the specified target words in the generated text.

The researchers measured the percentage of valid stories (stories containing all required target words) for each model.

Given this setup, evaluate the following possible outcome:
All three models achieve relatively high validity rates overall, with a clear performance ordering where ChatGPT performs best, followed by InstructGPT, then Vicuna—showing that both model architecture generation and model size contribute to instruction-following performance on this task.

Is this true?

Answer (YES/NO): NO